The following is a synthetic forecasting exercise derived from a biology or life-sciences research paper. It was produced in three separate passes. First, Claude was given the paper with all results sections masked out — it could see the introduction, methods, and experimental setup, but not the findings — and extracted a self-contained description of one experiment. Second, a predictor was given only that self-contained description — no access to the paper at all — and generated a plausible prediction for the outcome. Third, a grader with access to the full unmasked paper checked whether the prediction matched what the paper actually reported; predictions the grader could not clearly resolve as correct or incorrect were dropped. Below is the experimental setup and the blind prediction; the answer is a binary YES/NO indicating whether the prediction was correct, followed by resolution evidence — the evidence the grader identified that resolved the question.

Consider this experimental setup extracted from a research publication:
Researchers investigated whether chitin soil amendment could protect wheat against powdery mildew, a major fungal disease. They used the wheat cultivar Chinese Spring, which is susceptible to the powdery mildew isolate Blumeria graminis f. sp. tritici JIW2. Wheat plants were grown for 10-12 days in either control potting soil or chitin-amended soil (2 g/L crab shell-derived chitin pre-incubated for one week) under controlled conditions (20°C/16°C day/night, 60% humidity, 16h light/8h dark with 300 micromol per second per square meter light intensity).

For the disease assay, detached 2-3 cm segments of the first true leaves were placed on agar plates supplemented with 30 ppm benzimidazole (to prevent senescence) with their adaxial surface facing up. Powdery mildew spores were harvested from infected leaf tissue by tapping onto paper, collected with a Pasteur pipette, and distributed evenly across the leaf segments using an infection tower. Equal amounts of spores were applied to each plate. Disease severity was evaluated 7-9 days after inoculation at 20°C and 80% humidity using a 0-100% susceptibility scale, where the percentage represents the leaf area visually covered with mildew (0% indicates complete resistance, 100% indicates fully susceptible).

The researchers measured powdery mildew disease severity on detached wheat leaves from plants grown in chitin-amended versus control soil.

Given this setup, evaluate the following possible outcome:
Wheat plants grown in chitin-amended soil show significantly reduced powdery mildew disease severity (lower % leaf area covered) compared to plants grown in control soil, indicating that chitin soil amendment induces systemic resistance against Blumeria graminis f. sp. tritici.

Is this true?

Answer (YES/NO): YES